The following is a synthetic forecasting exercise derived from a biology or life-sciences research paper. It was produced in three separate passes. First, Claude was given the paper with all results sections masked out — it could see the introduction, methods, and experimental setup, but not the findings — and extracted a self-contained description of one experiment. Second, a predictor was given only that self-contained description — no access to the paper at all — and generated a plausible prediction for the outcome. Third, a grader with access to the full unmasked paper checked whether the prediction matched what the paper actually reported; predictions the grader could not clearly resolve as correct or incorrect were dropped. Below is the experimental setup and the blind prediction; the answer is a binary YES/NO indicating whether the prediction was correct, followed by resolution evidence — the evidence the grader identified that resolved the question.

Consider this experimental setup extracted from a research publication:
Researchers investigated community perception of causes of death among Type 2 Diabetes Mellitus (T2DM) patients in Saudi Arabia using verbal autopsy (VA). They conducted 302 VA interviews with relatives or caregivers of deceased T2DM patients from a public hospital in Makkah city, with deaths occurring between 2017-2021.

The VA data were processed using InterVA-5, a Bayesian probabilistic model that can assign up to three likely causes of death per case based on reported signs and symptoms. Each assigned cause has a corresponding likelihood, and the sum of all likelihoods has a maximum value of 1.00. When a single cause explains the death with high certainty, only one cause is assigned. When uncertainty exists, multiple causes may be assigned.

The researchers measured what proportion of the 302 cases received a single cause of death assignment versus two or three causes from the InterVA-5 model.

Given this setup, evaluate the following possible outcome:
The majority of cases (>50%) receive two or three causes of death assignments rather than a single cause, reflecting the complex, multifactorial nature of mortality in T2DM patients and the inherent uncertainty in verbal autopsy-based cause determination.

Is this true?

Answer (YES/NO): NO